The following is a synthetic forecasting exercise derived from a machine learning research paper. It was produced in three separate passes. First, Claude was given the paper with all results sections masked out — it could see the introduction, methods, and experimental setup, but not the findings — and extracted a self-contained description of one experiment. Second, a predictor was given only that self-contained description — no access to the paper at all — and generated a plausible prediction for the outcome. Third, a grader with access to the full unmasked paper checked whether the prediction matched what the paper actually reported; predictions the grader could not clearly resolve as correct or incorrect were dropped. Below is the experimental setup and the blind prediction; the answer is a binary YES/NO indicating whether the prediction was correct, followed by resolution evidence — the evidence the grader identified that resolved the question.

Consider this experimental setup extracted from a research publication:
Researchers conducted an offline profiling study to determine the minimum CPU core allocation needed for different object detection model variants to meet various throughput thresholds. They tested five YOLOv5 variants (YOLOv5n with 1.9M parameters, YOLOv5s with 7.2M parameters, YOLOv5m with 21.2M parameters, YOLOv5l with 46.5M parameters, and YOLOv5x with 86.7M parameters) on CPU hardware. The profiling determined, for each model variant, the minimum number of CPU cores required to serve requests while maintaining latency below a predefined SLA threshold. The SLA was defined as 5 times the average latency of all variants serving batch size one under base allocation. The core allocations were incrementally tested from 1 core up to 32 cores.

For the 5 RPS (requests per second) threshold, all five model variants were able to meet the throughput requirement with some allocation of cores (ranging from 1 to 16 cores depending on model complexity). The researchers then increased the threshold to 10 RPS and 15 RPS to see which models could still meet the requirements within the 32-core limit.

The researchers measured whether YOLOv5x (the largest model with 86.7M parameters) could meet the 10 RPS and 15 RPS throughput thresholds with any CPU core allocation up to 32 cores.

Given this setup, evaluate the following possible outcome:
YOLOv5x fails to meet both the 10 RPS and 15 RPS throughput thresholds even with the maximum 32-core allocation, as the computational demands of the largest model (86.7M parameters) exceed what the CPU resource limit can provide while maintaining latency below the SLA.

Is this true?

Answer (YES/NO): YES